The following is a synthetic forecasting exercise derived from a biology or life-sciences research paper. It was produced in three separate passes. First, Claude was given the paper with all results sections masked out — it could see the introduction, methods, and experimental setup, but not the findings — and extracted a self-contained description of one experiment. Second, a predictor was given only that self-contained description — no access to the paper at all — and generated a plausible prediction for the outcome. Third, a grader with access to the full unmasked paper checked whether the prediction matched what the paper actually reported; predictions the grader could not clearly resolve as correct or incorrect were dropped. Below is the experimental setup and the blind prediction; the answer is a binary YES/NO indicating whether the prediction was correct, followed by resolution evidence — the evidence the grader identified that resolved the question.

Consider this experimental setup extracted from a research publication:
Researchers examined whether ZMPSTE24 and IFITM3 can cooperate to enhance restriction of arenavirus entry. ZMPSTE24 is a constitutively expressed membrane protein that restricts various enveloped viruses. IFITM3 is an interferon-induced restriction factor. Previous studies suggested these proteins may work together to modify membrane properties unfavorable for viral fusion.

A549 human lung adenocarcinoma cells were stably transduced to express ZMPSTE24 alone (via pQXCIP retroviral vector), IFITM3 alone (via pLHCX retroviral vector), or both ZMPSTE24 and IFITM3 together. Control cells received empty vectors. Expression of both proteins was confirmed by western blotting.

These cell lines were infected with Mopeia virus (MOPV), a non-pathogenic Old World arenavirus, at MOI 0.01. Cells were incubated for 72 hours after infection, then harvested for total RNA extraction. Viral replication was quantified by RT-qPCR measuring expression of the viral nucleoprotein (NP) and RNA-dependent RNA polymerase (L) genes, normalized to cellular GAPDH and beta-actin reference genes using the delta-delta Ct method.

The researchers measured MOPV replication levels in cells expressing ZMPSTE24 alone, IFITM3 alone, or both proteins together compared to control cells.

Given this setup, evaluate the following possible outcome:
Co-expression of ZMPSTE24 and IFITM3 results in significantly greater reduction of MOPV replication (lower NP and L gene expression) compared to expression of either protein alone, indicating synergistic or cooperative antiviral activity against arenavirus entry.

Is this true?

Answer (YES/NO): YES